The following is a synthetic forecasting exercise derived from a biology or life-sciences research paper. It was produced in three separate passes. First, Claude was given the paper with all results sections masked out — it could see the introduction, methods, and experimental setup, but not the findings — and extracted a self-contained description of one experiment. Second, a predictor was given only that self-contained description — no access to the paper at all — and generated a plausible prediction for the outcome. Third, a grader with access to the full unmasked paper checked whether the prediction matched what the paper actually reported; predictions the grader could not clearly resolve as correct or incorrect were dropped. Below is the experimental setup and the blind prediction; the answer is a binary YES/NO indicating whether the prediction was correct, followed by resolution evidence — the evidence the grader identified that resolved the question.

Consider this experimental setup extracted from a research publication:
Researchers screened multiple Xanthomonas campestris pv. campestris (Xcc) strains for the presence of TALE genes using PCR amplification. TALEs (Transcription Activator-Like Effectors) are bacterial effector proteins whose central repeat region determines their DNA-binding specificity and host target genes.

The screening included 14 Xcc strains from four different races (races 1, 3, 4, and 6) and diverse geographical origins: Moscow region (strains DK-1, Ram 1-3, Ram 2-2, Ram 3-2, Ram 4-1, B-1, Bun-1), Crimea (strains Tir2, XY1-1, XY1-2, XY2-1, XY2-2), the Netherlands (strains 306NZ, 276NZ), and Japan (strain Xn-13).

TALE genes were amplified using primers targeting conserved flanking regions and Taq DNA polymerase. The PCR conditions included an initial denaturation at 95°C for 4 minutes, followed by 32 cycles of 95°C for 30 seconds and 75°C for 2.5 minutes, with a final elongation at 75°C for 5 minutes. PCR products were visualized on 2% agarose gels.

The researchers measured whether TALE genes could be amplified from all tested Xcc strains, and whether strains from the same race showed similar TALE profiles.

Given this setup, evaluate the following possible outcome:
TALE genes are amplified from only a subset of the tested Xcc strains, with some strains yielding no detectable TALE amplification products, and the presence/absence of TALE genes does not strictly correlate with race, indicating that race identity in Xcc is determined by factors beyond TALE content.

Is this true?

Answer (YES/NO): NO